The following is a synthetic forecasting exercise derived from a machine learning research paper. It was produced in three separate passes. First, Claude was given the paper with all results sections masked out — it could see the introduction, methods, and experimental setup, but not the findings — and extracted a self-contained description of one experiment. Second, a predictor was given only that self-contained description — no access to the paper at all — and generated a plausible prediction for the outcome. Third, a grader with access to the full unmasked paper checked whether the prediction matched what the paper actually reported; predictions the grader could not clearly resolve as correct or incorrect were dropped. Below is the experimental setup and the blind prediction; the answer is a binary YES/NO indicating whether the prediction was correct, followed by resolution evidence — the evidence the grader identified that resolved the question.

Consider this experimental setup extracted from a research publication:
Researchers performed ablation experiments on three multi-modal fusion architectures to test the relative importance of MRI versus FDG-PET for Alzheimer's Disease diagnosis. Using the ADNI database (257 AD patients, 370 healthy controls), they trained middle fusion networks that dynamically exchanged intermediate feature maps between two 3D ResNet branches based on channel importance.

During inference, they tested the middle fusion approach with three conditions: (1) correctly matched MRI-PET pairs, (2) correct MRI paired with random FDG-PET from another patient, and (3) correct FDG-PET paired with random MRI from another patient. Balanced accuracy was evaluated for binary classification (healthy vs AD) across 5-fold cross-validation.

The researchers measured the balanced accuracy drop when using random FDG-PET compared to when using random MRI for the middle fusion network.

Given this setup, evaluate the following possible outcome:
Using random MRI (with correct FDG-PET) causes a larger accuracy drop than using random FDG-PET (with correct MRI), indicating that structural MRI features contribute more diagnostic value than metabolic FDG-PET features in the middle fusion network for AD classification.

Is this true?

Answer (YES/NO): NO